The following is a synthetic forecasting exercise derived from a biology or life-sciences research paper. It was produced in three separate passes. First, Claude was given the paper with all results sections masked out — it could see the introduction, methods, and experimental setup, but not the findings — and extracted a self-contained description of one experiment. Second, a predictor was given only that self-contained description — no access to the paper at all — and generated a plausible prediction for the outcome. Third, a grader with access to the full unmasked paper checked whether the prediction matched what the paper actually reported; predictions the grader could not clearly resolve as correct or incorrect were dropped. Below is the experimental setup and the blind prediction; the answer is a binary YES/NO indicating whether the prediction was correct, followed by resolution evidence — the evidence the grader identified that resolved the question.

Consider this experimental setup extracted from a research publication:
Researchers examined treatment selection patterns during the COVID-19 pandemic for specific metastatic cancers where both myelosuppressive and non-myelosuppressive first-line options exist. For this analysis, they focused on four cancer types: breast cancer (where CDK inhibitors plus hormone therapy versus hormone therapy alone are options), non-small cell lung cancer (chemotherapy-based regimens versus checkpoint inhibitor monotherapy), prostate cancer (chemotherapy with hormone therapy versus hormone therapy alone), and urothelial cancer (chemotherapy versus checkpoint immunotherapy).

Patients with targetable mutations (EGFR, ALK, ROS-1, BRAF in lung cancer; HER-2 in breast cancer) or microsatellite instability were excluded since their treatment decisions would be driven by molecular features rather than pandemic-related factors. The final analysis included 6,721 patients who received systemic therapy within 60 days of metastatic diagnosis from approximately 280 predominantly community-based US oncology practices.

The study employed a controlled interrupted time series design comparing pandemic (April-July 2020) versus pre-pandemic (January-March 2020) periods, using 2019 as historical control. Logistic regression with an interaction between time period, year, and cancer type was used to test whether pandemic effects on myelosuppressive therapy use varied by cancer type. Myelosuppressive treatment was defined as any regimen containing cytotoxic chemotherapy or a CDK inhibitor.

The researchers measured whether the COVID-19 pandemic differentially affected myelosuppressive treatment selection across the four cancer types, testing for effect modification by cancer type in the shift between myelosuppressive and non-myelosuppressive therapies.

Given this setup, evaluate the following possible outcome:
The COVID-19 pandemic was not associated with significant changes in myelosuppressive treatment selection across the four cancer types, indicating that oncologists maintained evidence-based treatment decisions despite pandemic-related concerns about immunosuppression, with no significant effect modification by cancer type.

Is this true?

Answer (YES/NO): YES